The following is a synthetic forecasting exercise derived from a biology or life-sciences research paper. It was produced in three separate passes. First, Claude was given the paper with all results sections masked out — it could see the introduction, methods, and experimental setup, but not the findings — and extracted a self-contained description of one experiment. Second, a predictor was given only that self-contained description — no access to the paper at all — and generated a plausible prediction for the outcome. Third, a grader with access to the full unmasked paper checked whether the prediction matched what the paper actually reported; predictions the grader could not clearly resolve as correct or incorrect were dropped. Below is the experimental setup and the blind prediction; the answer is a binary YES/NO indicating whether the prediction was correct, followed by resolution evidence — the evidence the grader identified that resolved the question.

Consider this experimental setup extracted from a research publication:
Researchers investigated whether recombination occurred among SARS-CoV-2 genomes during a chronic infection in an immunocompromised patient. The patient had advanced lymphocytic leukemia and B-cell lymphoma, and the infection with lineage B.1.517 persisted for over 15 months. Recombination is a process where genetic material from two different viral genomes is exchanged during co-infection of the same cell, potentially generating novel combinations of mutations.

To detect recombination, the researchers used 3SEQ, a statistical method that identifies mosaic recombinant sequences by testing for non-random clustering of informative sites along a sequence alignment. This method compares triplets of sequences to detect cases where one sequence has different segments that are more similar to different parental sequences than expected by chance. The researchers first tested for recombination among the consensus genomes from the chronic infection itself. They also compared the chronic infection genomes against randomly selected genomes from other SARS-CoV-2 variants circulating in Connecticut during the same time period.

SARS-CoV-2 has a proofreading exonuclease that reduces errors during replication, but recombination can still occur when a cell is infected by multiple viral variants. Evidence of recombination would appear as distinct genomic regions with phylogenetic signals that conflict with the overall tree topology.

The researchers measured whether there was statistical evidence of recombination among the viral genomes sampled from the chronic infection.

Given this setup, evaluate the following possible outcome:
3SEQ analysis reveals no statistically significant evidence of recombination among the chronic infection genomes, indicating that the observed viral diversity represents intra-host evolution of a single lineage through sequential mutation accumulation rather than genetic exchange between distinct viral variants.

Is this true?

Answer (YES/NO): YES